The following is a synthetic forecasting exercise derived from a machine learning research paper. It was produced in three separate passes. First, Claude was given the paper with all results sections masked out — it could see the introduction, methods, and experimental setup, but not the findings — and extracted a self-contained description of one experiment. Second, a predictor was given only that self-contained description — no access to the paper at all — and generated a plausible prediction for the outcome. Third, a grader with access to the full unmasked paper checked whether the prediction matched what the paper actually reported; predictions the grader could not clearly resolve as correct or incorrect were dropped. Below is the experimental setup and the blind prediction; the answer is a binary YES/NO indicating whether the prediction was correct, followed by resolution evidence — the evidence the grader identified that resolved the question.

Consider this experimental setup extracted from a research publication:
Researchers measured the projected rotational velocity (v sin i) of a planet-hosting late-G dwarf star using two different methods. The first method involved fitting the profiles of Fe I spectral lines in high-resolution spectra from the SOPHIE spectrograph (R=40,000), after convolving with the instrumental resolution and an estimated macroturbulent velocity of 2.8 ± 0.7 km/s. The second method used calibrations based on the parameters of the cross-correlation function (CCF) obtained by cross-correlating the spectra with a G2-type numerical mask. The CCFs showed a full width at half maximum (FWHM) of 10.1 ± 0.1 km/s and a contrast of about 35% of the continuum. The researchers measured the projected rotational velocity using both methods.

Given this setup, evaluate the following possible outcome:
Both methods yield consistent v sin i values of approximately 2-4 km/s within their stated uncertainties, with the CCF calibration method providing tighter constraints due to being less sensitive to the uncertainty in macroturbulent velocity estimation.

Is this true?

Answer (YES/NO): NO